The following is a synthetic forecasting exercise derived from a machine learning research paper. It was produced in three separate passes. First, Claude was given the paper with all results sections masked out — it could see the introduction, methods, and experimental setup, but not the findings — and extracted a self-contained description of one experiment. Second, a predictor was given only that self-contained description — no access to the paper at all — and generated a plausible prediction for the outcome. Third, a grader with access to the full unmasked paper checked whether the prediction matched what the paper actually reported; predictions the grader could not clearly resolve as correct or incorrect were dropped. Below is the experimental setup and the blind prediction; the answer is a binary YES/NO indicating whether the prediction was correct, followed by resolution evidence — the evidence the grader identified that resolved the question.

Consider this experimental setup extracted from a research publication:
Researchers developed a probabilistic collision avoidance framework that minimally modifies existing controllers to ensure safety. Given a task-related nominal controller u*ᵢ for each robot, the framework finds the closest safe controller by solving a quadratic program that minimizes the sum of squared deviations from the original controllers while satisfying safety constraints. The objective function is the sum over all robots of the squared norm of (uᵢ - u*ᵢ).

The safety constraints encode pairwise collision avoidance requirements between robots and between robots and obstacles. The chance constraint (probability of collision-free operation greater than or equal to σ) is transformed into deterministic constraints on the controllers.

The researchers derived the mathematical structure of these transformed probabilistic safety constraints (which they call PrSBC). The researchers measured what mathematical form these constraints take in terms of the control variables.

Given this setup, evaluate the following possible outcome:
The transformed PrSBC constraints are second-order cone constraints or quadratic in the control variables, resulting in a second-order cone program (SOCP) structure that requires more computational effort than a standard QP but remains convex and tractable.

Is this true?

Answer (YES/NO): NO